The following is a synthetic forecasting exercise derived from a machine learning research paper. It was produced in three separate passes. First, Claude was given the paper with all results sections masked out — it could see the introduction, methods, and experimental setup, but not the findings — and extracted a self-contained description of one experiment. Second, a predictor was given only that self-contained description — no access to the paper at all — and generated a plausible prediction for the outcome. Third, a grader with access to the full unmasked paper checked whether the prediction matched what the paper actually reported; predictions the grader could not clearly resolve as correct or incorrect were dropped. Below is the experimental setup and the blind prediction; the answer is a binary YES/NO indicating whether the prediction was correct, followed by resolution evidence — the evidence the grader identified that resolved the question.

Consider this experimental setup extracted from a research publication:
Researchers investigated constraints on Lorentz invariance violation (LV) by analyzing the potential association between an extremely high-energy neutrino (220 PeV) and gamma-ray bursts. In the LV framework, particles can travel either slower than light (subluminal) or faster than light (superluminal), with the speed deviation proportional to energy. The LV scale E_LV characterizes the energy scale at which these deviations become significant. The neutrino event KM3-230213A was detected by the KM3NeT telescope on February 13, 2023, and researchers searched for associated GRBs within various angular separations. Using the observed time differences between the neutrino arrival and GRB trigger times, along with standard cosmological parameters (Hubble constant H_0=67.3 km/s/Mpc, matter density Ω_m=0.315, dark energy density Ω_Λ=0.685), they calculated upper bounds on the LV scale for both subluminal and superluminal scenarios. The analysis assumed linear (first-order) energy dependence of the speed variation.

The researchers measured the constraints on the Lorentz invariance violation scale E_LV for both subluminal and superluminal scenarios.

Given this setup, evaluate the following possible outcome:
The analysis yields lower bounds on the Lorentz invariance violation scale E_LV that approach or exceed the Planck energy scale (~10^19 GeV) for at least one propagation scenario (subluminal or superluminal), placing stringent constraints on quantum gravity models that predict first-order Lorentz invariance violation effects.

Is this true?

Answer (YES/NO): NO